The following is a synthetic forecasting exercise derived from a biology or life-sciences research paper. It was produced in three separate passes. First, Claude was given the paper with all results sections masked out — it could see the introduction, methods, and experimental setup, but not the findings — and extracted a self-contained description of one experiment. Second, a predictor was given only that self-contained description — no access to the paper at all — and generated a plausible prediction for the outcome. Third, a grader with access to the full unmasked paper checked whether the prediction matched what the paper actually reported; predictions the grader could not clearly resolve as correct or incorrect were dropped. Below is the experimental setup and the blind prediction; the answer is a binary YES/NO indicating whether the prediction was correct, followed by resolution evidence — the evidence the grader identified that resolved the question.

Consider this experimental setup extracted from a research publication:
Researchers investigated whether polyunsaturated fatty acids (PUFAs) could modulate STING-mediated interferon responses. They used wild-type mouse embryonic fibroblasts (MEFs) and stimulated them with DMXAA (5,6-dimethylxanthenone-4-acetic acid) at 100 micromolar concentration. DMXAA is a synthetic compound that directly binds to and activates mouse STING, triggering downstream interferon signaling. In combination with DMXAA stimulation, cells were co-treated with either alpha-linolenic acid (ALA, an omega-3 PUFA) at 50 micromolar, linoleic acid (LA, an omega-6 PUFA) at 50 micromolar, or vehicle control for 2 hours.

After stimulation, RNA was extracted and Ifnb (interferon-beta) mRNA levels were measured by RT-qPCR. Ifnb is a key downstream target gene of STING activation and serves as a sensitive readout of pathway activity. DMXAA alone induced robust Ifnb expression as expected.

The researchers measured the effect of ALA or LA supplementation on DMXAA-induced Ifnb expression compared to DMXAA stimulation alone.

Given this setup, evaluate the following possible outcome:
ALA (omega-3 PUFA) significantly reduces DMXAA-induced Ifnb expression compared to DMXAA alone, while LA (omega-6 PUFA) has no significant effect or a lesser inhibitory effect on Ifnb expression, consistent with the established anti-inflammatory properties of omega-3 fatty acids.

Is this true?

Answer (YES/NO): NO